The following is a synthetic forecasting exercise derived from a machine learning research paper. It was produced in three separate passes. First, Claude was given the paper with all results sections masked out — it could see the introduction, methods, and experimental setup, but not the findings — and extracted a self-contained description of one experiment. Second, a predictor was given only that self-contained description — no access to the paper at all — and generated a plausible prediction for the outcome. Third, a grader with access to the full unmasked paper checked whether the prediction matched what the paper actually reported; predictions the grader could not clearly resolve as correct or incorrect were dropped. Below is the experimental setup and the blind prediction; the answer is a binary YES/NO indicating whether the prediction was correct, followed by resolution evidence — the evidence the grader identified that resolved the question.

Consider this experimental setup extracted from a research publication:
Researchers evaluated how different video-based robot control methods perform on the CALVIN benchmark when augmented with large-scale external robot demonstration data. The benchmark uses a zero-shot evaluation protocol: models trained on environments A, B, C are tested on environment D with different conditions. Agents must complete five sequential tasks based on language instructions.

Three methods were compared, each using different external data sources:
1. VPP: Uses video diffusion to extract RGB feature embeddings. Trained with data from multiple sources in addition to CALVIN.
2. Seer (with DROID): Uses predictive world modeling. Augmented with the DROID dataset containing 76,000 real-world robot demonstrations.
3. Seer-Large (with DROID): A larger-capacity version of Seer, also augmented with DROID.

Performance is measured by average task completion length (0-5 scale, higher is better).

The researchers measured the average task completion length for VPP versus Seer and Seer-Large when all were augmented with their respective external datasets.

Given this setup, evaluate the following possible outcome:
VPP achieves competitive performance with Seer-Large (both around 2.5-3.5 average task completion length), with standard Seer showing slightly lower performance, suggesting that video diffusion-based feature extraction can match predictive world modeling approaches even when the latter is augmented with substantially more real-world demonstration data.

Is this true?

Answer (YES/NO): NO